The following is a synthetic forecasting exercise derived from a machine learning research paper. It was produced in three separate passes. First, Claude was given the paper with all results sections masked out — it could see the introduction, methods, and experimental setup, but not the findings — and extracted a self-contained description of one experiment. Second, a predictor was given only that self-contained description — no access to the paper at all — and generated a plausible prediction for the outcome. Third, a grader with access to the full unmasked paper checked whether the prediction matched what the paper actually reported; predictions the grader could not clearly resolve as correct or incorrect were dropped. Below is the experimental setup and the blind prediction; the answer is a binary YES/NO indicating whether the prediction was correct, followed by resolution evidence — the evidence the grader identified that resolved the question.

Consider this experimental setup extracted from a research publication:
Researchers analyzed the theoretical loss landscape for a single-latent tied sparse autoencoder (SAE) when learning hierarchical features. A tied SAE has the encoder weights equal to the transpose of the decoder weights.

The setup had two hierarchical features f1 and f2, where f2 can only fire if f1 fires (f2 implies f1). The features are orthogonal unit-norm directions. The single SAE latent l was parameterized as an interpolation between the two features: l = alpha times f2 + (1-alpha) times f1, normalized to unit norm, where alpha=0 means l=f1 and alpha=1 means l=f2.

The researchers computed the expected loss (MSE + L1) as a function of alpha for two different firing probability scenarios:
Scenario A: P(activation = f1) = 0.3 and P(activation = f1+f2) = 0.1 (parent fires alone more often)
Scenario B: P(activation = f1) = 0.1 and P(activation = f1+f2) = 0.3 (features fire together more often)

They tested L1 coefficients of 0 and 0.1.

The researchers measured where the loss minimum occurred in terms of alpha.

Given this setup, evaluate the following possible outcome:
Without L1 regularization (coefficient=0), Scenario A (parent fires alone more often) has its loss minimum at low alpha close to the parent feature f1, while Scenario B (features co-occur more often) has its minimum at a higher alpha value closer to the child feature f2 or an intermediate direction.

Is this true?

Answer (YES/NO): NO